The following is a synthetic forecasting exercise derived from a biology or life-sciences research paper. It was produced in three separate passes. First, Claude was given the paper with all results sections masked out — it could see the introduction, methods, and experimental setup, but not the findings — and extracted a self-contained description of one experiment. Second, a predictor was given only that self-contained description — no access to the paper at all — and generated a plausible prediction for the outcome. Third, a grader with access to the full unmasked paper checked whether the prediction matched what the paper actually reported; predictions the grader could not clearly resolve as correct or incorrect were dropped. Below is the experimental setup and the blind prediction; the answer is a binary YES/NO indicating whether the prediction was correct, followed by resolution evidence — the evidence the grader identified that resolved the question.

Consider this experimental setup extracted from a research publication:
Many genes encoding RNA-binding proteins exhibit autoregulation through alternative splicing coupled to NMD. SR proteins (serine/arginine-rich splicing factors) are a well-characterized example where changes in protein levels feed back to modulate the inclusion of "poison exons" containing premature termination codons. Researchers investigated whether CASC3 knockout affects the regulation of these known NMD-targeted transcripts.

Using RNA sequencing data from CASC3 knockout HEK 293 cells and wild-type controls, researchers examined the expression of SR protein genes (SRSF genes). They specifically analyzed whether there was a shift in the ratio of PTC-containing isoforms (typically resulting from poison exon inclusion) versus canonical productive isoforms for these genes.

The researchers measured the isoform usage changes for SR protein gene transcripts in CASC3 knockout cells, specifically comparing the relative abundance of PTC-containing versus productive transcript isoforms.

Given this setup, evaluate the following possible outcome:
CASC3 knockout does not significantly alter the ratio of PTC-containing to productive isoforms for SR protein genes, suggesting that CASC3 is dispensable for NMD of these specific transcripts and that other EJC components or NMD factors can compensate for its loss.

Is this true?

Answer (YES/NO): NO